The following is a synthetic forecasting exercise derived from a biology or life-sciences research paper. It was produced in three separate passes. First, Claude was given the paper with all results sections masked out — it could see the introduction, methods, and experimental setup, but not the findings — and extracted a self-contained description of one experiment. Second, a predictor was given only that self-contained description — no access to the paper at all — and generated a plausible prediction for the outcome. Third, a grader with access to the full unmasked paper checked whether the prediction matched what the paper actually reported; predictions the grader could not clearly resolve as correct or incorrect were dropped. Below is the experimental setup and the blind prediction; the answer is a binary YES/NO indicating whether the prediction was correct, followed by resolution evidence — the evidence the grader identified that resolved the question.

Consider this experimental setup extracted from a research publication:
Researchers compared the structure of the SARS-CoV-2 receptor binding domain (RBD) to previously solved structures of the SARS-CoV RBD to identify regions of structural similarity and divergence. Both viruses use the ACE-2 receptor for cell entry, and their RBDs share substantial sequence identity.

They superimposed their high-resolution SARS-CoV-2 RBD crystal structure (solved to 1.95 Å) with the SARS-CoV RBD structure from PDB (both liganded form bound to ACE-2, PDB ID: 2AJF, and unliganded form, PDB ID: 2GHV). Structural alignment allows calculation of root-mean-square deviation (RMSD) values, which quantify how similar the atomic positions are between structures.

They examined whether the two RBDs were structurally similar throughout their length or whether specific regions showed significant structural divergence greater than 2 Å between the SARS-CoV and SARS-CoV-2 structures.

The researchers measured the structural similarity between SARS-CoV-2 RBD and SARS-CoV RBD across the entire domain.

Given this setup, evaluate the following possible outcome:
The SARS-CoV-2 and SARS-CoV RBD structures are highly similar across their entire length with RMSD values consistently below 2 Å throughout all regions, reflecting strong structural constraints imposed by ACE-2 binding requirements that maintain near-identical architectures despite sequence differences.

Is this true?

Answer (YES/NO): NO